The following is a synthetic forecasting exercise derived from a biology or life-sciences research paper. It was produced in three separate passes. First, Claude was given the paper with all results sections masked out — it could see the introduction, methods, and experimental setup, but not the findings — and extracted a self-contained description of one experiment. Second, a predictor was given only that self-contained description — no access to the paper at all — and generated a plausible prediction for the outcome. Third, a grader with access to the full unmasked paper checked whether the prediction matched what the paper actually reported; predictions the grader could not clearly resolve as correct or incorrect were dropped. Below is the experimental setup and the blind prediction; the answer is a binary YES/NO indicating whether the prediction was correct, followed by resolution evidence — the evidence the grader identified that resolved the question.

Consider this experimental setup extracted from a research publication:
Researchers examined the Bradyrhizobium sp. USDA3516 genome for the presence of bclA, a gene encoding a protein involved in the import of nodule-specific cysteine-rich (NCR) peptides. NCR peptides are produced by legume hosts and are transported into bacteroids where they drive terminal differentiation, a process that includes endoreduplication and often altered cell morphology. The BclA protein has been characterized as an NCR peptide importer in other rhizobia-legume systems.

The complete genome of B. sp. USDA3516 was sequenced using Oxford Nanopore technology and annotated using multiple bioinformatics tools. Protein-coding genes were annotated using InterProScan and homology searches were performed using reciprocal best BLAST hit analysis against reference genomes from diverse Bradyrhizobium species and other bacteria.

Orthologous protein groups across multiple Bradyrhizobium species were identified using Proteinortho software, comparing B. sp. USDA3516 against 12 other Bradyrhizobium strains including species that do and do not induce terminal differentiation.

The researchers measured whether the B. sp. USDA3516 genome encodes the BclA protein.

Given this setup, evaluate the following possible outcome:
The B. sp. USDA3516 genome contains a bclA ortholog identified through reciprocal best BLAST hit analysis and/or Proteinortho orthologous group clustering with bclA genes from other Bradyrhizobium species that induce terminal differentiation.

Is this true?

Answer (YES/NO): YES